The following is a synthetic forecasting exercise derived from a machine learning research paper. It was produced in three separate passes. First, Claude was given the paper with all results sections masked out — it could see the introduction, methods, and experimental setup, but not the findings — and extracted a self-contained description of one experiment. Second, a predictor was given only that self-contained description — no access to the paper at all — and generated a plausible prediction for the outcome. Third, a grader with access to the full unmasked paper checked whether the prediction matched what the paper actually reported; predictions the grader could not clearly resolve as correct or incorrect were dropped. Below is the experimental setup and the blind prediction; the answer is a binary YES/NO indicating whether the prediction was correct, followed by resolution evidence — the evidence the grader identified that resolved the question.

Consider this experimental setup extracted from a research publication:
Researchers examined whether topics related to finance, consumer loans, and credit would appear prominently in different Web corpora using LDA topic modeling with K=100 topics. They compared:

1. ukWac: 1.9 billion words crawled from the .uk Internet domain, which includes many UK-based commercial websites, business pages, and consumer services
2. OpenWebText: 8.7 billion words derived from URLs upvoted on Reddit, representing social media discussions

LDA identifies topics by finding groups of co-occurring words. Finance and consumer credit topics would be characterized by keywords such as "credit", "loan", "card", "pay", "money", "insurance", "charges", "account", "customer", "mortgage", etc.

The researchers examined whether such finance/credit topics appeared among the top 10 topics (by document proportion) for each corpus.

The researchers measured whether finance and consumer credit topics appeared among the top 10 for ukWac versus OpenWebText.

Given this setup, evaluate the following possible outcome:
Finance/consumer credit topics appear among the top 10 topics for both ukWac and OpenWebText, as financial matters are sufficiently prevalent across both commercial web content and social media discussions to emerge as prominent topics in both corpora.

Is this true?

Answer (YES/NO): NO